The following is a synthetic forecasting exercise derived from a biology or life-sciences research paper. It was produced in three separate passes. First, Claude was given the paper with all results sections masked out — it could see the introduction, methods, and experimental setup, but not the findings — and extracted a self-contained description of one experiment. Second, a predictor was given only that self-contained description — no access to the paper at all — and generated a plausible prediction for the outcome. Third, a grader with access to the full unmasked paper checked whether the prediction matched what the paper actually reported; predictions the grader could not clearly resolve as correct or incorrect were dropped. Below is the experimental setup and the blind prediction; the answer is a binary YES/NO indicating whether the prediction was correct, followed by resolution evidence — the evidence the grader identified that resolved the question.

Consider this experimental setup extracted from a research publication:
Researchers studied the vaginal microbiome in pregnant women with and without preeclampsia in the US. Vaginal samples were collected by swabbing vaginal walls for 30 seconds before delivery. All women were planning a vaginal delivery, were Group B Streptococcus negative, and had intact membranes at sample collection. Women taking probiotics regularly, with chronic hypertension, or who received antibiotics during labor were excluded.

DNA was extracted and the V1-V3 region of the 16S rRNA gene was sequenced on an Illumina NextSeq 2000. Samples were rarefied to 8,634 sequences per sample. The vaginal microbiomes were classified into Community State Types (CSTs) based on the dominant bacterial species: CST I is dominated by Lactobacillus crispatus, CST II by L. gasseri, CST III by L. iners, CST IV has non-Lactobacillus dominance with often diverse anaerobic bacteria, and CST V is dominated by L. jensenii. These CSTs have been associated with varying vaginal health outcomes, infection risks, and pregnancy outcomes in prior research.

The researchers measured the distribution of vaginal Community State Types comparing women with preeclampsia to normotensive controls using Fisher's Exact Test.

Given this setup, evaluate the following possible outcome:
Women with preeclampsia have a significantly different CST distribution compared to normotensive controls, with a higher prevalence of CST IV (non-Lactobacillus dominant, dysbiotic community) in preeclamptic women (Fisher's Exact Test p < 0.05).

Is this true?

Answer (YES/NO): NO